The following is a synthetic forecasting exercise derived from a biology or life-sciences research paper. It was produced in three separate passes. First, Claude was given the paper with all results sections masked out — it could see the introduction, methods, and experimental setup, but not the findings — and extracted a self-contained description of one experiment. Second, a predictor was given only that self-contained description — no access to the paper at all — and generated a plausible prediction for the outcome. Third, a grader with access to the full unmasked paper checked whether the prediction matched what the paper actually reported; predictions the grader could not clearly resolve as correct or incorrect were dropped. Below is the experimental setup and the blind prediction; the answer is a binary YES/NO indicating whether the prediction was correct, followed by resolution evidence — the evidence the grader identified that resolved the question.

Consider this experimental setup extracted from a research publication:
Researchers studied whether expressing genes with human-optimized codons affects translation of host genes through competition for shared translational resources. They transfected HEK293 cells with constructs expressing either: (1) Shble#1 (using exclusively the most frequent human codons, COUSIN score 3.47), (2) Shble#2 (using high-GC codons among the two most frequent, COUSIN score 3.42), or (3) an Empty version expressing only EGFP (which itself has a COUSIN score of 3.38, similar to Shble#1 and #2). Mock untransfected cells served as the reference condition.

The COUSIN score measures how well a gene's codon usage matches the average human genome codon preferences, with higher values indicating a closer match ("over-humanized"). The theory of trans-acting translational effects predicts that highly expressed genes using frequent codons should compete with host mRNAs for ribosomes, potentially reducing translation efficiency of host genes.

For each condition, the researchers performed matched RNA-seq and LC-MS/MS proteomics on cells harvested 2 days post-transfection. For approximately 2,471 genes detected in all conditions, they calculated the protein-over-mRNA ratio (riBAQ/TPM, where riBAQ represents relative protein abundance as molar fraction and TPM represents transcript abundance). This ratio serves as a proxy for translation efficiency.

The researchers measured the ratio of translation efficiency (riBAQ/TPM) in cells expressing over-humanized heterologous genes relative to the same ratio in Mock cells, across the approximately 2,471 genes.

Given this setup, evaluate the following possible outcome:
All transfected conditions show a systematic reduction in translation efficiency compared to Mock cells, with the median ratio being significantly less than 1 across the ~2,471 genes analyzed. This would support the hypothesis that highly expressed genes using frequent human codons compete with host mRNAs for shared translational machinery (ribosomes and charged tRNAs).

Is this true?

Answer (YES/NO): NO